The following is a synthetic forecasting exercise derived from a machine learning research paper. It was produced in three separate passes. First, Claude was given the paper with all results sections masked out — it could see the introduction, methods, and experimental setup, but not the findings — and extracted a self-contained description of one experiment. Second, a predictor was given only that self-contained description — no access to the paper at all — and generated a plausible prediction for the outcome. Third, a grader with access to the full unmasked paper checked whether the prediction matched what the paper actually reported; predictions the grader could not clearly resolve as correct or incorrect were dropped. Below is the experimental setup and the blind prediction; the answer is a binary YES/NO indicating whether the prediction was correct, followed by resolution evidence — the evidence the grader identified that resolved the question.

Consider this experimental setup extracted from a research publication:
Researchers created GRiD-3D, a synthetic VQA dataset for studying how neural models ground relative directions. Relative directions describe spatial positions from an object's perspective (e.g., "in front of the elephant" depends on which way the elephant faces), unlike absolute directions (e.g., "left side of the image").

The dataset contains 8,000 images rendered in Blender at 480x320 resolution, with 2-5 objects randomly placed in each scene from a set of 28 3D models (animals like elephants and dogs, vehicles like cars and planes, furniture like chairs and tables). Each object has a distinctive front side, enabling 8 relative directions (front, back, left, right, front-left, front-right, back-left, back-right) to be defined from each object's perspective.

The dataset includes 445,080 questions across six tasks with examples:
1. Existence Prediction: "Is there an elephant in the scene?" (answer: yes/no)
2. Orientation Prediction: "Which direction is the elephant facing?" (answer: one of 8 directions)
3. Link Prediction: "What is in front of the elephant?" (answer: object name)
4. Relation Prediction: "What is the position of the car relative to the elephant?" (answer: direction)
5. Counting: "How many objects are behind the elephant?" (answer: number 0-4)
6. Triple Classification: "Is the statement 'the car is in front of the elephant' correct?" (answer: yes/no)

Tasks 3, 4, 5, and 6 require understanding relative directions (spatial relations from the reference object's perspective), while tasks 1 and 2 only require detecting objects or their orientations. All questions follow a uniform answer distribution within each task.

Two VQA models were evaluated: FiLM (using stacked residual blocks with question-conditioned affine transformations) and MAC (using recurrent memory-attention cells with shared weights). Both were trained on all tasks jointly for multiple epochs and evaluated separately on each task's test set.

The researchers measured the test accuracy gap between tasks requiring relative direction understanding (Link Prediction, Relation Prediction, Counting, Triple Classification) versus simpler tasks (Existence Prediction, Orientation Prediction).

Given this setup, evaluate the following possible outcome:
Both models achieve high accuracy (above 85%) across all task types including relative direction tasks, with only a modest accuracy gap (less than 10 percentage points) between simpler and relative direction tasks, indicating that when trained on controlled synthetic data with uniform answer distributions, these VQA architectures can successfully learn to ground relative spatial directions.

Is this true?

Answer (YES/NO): NO